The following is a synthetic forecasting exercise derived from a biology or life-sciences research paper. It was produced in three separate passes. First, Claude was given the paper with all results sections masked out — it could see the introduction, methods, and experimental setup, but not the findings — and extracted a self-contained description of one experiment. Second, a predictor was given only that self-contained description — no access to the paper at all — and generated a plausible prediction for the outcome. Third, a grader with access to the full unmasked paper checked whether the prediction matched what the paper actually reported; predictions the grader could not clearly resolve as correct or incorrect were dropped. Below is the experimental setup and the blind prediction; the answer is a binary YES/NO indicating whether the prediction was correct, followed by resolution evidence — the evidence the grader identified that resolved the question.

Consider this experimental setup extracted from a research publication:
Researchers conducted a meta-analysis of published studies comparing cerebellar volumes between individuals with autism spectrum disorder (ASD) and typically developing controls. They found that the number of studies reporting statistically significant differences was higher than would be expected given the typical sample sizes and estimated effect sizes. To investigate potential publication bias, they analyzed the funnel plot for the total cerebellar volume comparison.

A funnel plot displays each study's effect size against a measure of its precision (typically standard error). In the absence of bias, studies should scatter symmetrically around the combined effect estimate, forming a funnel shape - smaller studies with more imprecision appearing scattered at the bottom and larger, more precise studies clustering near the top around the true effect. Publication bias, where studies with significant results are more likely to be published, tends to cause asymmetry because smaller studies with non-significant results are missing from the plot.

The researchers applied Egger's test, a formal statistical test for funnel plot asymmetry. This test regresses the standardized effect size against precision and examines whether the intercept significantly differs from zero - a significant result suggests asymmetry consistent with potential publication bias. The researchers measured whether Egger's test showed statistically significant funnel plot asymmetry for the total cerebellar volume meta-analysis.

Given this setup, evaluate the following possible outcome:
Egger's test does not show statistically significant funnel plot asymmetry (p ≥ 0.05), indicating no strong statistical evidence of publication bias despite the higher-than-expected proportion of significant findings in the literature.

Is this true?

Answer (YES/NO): YES